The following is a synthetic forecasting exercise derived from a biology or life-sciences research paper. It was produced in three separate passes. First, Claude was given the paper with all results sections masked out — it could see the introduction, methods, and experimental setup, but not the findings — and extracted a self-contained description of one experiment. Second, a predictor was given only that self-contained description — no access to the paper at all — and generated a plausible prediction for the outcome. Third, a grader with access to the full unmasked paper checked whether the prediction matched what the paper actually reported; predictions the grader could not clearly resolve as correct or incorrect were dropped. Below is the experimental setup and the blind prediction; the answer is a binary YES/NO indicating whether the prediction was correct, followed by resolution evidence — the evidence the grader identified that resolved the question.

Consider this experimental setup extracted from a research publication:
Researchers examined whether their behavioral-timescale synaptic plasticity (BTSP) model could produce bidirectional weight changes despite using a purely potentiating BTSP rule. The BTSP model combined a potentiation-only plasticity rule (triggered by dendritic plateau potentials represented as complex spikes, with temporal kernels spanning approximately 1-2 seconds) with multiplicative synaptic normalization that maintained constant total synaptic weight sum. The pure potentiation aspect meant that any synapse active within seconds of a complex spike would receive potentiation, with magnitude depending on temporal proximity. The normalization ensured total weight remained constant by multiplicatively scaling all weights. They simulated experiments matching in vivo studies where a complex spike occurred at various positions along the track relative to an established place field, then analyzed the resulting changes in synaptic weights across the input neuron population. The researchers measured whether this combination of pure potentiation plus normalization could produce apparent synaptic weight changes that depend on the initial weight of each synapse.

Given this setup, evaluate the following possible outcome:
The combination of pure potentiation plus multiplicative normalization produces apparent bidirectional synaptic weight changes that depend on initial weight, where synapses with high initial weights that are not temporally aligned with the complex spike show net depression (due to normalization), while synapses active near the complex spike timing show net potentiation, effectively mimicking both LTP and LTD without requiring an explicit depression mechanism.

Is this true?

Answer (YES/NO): YES